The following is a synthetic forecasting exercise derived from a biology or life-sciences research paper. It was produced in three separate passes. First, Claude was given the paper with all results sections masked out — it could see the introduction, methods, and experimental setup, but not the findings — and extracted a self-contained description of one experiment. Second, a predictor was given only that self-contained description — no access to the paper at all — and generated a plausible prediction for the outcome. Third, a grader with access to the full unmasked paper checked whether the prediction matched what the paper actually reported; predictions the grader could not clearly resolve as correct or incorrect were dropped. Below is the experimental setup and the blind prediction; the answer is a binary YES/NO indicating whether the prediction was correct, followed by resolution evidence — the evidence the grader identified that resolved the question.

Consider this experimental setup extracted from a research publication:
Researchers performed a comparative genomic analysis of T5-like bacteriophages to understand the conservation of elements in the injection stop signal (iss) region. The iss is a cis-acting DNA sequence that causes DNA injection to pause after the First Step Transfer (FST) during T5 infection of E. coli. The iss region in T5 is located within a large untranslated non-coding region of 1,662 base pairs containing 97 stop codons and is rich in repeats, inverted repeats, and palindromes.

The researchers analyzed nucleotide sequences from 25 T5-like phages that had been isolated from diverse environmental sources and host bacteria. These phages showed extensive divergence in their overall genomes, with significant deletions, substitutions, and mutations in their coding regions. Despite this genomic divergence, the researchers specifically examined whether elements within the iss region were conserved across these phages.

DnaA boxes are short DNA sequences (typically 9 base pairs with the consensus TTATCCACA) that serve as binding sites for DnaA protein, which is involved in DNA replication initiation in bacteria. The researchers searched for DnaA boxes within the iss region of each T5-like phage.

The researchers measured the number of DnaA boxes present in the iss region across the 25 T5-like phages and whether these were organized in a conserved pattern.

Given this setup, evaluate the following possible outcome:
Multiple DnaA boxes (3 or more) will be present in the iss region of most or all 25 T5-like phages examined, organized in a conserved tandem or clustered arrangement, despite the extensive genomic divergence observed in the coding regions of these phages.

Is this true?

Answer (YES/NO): YES